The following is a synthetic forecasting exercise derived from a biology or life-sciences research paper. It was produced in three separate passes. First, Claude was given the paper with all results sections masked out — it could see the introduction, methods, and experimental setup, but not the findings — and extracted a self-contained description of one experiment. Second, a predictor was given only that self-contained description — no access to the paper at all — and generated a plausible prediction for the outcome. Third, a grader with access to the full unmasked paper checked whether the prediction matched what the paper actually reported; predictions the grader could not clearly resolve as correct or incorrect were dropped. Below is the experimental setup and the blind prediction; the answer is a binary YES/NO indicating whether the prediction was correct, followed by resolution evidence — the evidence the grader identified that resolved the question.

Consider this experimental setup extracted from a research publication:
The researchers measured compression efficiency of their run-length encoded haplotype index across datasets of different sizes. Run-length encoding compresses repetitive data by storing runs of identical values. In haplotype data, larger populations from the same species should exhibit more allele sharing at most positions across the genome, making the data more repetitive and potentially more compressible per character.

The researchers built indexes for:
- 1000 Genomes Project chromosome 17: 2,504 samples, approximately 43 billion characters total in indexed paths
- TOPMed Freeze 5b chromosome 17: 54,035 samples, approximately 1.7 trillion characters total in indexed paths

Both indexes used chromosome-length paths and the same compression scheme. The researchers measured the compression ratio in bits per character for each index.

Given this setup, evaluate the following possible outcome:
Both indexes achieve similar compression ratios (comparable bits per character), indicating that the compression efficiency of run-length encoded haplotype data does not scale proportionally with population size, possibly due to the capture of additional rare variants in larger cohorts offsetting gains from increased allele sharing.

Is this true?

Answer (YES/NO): NO